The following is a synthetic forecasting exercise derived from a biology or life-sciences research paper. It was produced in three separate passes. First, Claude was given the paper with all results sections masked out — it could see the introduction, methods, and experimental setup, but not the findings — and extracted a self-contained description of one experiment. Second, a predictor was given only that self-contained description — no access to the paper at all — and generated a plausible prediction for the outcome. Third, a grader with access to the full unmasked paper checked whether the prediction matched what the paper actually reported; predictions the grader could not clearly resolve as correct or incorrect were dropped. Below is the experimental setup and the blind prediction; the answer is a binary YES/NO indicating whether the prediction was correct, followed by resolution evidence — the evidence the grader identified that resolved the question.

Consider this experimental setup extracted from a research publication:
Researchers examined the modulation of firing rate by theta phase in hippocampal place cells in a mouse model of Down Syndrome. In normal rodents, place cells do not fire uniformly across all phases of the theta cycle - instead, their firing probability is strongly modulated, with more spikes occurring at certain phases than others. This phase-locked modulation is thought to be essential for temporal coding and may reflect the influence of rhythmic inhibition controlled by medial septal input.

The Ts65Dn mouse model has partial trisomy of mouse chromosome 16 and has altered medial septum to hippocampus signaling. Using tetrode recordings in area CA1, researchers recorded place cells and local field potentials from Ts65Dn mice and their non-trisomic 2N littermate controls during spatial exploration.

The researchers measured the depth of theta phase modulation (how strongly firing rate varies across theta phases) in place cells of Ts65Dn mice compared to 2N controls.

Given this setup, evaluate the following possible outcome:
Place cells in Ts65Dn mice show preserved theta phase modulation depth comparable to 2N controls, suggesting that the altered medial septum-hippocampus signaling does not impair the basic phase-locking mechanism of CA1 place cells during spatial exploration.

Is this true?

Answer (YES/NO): NO